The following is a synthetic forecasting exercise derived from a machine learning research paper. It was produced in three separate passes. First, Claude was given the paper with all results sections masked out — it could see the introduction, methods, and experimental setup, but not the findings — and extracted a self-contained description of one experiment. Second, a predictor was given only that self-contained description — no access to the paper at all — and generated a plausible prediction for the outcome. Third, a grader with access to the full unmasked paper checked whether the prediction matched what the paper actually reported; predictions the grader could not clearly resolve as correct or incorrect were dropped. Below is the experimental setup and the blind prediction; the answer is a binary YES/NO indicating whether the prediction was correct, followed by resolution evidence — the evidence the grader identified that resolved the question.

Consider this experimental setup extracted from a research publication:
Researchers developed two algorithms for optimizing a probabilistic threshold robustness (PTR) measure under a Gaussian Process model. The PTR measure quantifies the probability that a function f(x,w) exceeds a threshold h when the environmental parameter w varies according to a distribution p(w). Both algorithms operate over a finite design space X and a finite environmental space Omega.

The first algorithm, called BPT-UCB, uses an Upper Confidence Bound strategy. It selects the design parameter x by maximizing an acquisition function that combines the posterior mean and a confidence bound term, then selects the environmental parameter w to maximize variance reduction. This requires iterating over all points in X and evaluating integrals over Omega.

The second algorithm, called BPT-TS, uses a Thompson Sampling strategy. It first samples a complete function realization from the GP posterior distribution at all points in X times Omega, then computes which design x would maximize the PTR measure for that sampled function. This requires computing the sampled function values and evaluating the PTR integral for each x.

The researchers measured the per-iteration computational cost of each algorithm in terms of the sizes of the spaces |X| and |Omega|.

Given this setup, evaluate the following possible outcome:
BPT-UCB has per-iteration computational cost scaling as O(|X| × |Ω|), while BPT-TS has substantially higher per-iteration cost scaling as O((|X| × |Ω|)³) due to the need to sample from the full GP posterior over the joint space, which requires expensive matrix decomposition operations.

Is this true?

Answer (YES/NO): NO